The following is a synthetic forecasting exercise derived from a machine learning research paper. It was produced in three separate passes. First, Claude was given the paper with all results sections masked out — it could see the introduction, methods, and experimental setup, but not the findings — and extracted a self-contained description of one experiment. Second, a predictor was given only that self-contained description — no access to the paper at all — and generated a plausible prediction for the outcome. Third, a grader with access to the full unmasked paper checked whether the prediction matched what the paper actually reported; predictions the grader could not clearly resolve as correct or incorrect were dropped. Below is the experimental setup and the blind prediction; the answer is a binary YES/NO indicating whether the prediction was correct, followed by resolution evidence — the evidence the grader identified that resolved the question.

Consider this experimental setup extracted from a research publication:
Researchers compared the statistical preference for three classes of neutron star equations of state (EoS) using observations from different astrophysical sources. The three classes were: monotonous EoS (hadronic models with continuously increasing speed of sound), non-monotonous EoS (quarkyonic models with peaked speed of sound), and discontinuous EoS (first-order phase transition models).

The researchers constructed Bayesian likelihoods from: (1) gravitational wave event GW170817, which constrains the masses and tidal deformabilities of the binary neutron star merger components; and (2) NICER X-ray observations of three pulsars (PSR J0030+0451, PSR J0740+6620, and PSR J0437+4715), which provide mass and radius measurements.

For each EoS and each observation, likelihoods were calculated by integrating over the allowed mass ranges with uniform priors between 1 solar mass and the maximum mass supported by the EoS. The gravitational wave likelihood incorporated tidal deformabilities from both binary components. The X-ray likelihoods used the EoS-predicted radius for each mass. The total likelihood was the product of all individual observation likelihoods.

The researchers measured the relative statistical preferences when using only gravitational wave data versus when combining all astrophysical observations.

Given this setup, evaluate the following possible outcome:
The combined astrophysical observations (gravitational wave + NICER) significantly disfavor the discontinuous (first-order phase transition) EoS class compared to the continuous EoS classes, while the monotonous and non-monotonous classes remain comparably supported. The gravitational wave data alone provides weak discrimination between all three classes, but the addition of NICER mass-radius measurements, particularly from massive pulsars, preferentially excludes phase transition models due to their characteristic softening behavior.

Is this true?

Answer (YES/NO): NO